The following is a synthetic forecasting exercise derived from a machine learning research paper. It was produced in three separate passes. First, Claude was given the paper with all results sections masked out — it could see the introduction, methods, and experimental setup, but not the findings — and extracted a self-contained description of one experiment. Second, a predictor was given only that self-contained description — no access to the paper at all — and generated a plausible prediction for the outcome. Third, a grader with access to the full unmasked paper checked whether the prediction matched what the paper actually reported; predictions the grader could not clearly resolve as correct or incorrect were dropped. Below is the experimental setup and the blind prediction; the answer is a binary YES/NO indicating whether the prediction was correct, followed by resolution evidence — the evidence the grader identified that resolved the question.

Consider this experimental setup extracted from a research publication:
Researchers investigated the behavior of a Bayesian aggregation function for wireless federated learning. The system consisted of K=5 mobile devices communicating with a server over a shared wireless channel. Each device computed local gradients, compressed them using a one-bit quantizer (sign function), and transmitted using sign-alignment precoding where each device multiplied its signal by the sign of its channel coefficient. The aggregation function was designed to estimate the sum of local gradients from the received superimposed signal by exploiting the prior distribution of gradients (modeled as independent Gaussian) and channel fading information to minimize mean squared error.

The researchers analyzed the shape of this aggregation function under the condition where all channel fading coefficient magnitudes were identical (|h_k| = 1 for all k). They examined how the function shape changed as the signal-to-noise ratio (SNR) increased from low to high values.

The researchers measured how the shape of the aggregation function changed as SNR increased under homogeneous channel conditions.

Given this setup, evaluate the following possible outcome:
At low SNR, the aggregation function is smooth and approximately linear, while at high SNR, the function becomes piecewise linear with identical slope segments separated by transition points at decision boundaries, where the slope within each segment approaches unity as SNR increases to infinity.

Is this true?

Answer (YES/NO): NO